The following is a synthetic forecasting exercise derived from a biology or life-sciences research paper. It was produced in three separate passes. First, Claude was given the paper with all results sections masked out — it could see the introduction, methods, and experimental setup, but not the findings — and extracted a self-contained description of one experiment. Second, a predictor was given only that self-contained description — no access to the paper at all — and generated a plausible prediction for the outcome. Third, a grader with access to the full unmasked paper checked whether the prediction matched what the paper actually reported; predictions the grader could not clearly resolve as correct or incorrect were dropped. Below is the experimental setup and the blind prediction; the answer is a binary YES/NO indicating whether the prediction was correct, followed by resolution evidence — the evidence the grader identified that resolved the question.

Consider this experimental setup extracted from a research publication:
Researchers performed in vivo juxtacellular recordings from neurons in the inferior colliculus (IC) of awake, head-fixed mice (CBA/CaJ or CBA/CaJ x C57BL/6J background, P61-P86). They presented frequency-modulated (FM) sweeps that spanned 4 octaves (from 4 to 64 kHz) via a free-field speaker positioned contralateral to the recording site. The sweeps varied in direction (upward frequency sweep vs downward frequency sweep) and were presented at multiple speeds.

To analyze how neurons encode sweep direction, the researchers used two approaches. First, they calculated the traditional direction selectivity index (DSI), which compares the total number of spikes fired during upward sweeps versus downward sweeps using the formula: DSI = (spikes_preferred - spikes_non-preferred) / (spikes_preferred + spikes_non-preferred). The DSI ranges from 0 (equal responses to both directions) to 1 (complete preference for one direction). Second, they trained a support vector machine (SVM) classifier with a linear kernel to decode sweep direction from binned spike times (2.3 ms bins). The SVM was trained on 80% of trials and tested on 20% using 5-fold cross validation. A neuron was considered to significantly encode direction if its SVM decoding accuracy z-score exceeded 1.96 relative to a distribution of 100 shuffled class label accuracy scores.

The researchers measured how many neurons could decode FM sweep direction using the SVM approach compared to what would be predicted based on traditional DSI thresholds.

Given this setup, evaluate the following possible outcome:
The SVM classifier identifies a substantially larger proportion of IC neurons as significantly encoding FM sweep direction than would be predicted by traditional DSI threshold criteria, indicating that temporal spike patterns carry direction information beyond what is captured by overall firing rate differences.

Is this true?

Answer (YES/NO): YES